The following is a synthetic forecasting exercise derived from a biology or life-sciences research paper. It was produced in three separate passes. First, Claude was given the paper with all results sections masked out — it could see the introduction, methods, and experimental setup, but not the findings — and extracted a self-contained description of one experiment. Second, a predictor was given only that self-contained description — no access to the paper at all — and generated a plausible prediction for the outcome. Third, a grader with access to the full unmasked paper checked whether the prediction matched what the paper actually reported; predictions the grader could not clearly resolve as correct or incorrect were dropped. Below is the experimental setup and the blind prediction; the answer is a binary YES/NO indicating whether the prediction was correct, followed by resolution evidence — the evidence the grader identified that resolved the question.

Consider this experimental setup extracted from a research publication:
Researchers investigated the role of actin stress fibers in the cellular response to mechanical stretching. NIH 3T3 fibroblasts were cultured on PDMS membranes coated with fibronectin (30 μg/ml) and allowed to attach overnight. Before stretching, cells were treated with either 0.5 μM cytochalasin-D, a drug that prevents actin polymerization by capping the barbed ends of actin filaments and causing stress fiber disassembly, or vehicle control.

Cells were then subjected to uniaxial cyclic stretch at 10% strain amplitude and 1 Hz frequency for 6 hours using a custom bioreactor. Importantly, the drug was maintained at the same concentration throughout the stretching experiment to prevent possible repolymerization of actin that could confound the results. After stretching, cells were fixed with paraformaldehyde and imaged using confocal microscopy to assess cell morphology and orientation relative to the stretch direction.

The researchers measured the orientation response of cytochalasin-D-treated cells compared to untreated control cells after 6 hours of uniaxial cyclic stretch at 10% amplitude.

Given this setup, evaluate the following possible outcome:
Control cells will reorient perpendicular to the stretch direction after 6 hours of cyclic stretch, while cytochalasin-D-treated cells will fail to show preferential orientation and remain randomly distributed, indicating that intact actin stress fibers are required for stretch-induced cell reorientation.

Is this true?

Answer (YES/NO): YES